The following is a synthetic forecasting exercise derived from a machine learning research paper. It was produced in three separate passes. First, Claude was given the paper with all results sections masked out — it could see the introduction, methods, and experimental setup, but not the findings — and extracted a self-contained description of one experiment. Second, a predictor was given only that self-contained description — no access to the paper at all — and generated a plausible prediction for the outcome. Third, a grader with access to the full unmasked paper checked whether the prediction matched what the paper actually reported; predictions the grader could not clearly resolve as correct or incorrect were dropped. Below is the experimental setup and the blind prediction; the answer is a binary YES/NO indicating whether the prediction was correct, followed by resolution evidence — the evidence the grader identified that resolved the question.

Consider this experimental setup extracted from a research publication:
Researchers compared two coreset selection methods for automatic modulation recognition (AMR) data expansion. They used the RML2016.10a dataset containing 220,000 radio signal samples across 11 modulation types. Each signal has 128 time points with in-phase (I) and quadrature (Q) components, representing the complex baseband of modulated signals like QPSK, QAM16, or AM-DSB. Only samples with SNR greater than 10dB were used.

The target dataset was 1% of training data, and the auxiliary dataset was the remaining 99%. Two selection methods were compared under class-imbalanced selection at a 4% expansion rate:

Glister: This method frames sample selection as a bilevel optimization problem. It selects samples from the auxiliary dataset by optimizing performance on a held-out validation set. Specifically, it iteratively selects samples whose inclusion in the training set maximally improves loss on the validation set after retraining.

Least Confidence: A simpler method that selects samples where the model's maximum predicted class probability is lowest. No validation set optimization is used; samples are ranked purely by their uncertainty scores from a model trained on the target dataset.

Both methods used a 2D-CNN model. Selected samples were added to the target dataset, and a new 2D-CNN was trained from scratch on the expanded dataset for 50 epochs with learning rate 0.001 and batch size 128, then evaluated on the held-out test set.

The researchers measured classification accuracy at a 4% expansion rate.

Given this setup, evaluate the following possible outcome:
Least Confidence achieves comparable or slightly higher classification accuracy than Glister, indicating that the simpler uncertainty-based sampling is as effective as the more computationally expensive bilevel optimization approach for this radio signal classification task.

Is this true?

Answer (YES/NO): YES